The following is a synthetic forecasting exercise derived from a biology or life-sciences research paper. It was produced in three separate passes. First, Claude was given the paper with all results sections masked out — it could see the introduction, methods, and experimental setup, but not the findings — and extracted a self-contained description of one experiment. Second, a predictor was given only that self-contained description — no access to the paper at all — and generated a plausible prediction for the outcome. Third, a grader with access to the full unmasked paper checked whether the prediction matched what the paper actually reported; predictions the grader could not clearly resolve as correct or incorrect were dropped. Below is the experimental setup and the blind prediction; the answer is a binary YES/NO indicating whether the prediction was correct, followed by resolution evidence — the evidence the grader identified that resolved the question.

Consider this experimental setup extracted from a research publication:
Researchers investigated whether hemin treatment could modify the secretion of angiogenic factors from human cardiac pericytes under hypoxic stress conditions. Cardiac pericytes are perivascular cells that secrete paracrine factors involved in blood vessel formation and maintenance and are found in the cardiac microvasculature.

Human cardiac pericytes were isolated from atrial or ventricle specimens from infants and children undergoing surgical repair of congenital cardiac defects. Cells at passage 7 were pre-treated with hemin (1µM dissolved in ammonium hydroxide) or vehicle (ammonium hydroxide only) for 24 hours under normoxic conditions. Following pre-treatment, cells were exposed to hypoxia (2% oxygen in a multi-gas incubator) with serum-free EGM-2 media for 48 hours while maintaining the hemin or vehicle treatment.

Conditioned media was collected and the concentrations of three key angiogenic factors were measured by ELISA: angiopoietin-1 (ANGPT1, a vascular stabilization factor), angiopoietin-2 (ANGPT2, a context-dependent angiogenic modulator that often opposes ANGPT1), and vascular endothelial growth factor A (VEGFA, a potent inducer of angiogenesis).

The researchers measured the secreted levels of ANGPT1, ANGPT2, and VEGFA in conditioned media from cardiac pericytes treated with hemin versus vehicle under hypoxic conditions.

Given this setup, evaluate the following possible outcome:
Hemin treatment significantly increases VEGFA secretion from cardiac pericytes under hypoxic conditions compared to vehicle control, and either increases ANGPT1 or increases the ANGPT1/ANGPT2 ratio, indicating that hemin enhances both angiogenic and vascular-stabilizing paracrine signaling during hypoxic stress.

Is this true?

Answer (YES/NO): NO